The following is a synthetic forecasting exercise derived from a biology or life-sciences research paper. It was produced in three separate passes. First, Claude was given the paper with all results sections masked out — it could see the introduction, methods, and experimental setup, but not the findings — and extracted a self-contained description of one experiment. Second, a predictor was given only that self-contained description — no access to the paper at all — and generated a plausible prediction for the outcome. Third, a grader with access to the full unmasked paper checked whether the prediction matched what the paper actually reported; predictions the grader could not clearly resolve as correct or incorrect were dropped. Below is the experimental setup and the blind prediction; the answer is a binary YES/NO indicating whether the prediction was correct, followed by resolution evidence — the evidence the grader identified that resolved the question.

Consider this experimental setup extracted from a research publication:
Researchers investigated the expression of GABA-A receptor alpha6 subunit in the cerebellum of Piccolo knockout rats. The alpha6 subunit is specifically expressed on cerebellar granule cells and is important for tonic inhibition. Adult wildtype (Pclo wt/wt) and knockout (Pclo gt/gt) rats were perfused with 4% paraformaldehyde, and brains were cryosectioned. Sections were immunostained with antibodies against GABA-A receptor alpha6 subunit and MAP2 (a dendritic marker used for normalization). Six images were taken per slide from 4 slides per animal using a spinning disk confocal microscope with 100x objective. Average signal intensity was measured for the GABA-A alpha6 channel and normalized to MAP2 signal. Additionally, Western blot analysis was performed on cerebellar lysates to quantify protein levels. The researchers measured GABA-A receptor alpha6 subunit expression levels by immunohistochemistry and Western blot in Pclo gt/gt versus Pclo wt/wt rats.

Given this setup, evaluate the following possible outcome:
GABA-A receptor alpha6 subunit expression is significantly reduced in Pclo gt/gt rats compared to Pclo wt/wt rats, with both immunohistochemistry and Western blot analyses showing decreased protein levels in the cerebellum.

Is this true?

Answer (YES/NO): NO